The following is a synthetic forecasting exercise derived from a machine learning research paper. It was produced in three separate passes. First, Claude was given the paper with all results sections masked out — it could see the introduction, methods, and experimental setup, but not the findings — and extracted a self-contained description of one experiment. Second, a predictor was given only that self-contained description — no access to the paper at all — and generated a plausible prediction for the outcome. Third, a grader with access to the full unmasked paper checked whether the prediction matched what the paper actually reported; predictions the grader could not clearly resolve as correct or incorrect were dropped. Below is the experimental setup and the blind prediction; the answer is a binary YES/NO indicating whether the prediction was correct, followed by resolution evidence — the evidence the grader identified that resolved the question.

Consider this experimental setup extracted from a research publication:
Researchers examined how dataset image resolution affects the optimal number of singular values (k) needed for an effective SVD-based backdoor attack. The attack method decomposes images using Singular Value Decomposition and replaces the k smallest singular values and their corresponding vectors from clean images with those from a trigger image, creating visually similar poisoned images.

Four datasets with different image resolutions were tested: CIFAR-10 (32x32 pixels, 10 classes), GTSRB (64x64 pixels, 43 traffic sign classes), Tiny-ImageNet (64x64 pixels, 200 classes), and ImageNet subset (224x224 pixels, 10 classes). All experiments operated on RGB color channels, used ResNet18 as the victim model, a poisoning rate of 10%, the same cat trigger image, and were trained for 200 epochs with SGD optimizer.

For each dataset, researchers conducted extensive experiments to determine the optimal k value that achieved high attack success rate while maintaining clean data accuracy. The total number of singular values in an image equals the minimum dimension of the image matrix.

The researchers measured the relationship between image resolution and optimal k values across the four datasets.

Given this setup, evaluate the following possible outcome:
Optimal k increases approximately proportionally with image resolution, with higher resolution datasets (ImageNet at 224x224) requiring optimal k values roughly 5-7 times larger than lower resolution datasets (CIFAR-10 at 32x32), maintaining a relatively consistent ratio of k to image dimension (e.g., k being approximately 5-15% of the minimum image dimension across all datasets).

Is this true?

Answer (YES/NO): NO